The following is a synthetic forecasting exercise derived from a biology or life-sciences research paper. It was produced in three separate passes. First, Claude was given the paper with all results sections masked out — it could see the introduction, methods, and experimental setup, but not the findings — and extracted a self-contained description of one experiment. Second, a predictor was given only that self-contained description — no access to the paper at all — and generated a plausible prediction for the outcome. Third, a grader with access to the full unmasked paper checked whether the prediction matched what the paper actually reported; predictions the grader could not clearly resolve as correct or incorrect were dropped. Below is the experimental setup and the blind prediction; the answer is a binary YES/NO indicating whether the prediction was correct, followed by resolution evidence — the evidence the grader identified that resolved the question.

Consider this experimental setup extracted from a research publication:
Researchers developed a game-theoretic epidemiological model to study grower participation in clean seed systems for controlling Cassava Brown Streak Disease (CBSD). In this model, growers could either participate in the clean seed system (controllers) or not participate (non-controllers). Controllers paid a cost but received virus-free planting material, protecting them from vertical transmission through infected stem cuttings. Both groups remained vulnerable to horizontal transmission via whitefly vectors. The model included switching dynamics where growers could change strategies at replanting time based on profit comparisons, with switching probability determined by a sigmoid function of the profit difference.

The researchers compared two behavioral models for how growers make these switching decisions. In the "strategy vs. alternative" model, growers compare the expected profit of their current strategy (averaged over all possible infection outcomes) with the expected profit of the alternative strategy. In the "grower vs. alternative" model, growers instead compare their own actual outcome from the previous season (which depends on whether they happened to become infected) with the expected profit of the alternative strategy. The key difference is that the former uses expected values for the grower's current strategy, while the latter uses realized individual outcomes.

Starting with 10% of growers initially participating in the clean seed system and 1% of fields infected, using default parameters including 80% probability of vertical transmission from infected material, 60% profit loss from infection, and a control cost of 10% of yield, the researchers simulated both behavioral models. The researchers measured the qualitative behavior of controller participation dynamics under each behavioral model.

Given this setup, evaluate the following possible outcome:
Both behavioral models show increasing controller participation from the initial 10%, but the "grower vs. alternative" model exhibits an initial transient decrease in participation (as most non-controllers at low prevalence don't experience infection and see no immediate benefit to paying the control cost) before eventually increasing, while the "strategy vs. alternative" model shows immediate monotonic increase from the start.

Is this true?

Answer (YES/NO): NO